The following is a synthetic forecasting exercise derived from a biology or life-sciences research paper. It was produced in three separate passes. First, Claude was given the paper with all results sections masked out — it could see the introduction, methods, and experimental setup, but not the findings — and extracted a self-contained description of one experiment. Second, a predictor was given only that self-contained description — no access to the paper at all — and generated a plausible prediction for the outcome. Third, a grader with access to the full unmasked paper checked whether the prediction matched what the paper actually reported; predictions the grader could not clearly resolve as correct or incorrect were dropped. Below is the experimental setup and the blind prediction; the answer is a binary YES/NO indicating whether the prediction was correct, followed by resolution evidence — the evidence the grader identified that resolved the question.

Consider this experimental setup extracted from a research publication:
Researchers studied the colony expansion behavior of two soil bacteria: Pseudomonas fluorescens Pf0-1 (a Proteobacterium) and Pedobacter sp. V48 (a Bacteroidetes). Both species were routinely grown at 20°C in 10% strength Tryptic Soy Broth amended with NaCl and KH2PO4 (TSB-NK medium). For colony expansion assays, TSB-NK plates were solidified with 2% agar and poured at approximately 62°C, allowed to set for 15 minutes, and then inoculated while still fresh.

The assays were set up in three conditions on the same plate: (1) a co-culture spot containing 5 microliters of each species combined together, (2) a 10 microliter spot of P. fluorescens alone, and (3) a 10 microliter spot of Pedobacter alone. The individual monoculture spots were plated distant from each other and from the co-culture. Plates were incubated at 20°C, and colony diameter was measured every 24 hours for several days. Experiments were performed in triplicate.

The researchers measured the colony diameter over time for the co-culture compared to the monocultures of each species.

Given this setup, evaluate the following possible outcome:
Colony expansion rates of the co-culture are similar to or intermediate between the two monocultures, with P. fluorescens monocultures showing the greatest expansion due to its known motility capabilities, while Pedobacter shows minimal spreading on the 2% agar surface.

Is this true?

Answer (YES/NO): NO